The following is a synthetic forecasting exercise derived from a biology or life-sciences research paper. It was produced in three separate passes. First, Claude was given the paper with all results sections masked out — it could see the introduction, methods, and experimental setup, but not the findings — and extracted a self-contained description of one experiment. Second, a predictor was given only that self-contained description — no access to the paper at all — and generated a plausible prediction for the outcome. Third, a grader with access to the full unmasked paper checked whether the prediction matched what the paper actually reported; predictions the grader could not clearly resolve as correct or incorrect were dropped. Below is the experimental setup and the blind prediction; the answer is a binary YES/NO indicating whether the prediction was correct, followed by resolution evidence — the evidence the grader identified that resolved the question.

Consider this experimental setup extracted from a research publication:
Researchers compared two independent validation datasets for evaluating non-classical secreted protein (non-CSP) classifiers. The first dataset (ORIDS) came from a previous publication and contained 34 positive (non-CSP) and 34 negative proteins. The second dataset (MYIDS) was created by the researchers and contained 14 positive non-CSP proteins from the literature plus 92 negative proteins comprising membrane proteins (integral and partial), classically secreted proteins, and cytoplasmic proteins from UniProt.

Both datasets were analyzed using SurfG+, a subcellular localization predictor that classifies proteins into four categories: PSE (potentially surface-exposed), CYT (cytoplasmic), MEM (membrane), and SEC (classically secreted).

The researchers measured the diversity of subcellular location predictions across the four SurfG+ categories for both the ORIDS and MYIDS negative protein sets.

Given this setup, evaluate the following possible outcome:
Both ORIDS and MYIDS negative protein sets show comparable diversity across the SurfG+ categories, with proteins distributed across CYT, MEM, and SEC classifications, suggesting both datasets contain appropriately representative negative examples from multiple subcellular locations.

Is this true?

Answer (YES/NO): NO